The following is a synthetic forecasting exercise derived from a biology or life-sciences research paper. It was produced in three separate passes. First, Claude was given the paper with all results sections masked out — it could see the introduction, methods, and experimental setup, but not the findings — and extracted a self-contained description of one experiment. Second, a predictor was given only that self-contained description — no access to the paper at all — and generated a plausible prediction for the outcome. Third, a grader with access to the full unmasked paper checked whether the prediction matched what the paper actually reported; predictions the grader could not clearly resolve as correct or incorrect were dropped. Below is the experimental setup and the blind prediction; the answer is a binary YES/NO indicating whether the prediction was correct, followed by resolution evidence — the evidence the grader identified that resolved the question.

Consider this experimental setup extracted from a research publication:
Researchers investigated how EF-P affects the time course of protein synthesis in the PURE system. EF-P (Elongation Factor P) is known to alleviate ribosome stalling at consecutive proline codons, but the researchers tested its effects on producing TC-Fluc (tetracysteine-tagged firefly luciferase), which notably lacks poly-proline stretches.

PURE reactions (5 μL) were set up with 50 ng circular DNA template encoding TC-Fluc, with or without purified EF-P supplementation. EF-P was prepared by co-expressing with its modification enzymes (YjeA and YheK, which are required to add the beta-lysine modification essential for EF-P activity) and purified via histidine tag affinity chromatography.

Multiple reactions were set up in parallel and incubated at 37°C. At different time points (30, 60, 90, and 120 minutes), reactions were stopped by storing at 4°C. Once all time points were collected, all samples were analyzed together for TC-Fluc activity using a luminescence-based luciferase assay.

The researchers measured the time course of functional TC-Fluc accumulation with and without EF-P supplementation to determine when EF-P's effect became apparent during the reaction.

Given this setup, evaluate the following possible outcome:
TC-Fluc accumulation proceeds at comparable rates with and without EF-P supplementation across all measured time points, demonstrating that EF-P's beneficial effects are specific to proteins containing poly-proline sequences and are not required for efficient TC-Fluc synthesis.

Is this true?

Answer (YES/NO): NO